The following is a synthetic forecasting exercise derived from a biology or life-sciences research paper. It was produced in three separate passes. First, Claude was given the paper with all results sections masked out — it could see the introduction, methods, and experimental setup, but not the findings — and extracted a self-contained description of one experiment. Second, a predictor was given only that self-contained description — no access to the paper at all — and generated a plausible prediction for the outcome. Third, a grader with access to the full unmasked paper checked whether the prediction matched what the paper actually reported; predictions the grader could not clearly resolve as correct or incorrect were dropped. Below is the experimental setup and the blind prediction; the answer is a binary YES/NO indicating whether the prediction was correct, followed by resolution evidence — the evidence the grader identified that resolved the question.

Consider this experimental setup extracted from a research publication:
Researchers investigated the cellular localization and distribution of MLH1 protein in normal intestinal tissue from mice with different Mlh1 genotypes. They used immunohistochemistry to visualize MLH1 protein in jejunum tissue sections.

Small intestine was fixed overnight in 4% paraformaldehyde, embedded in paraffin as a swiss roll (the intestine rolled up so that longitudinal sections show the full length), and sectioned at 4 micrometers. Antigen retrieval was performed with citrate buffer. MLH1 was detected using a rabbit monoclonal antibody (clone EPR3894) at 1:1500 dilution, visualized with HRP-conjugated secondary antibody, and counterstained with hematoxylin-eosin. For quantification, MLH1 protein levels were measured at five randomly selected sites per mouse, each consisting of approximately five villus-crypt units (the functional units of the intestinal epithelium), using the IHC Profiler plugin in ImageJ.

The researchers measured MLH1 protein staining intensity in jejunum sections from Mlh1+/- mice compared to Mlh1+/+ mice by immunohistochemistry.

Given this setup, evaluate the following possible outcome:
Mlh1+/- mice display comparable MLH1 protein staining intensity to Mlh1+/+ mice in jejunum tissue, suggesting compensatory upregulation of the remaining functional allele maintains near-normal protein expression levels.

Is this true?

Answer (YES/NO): NO